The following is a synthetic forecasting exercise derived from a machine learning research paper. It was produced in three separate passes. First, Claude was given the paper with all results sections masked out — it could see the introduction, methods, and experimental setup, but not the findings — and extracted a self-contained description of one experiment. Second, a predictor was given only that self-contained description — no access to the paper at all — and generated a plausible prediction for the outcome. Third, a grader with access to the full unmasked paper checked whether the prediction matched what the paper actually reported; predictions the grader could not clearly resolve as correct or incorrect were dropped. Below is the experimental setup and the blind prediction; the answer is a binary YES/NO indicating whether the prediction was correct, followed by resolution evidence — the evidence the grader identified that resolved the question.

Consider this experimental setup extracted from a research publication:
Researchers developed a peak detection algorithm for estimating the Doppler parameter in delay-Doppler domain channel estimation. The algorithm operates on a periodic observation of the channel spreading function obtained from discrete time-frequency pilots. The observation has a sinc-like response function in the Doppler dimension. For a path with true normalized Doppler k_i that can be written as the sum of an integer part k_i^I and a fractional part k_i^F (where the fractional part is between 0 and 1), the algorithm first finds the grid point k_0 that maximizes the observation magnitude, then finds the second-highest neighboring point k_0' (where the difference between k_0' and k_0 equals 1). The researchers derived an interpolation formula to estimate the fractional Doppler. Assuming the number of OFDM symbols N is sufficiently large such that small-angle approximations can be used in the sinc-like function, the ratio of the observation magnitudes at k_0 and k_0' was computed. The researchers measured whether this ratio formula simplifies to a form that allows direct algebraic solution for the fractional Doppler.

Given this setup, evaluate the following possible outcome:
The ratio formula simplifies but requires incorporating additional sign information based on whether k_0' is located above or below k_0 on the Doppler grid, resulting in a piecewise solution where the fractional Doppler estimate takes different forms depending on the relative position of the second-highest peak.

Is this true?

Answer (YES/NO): NO